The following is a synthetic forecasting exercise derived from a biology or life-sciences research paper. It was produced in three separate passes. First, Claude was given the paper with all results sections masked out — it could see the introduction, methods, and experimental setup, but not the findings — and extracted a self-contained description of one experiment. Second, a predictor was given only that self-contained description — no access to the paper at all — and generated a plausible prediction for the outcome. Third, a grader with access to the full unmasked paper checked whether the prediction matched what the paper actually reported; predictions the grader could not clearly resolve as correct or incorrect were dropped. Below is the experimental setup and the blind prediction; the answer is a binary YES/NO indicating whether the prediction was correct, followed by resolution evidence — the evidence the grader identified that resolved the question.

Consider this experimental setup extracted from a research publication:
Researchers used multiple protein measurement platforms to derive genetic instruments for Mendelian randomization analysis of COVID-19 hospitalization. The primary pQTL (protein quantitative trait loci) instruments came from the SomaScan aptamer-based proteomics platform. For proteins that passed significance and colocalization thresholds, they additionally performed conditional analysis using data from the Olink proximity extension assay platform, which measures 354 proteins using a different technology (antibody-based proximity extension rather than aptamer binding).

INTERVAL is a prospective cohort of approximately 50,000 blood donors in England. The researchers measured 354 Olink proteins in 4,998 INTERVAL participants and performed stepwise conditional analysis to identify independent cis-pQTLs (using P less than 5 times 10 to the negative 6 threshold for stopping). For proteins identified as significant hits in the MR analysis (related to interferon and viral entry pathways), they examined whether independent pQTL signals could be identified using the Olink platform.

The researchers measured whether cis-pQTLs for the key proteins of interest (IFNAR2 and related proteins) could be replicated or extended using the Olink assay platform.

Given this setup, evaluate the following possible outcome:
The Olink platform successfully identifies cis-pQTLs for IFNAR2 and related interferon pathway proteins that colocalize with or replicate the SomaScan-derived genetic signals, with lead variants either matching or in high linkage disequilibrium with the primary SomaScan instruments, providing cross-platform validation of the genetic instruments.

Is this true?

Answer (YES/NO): NO